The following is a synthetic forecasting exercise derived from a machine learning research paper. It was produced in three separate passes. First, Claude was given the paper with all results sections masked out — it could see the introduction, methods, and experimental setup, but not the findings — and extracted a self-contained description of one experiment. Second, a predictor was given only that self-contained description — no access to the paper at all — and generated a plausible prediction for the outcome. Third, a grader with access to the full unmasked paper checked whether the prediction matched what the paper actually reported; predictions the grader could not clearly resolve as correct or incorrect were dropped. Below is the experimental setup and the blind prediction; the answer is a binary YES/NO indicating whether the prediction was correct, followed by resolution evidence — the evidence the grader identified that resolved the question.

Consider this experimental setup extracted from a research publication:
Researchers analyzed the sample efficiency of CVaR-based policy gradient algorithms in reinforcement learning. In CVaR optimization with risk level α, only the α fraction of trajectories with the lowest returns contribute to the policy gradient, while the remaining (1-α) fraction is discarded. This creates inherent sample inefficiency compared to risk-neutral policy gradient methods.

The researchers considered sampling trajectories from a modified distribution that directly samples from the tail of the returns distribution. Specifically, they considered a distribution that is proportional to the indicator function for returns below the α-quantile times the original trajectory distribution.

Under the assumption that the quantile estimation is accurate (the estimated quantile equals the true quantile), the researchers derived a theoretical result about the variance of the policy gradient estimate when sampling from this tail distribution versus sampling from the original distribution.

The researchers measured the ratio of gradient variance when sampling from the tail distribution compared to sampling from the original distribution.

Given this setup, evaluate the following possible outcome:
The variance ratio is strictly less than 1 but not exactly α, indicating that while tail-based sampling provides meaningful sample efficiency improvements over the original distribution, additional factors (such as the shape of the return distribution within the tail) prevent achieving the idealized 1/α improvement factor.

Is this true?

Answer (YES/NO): NO